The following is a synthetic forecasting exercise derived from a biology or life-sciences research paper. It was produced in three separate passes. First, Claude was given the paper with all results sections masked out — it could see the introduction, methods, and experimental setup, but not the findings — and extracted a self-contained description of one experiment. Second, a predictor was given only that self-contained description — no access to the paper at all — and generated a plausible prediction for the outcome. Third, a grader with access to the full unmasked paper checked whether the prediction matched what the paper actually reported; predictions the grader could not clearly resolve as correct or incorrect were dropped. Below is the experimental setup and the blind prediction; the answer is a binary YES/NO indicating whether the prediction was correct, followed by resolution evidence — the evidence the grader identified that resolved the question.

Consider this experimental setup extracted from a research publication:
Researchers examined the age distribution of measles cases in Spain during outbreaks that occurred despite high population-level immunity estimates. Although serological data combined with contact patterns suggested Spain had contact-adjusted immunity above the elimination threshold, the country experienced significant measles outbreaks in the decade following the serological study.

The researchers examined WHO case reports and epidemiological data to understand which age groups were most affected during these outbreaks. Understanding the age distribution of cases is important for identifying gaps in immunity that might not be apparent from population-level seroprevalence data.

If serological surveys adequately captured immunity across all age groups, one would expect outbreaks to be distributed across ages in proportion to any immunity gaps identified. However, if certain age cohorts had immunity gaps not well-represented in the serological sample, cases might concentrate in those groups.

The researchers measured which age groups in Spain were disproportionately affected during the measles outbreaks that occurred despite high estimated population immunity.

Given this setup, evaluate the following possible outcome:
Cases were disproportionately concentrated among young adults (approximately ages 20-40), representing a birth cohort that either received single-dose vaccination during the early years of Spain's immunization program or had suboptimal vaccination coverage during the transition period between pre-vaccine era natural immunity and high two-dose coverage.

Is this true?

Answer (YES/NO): YES